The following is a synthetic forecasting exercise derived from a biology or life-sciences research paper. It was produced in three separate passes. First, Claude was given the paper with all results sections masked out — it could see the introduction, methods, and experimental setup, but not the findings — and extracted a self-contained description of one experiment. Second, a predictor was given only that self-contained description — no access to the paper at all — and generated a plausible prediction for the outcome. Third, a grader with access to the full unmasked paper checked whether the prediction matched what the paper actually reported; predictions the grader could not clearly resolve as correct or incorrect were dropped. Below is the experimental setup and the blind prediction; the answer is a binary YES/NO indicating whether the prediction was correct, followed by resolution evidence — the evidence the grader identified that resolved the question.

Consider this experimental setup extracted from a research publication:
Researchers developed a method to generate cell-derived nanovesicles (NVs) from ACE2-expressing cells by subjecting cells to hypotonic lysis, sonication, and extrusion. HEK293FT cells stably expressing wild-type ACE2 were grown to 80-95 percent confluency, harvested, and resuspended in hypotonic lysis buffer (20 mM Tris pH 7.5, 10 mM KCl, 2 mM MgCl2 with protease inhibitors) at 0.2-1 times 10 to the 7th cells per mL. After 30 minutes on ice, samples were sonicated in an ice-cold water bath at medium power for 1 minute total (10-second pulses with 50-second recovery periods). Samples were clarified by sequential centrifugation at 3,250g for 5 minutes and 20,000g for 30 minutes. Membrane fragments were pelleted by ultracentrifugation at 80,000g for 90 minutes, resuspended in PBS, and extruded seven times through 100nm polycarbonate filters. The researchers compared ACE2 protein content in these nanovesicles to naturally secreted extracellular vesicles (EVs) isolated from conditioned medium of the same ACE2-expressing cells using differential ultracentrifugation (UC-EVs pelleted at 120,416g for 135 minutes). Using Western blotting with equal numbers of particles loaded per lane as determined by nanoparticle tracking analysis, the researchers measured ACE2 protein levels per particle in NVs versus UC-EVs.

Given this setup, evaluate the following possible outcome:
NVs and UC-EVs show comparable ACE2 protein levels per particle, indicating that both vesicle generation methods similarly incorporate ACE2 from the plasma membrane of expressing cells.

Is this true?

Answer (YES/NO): YES